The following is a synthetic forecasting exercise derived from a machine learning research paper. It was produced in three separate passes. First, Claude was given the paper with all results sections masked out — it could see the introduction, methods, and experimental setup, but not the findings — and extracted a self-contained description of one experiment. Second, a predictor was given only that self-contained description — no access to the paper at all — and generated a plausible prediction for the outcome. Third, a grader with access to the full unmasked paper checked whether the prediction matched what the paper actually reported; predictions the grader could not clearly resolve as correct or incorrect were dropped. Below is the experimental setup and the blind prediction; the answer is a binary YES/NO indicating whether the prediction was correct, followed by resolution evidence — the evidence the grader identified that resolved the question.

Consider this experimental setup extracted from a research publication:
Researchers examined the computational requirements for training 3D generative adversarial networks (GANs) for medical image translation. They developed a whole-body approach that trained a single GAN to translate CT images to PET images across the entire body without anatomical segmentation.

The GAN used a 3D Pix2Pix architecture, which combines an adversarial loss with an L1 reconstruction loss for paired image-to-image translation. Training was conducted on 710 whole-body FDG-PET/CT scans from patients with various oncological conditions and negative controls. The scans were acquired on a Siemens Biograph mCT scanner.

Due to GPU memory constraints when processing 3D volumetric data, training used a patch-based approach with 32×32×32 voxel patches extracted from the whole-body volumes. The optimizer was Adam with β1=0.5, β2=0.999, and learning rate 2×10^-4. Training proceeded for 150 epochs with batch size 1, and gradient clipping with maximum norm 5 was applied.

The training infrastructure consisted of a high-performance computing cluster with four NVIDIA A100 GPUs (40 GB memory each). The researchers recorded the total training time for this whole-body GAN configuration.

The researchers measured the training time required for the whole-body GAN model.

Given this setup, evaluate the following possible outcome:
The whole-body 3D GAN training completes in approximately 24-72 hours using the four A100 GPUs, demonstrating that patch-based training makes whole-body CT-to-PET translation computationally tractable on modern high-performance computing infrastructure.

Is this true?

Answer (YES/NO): YES